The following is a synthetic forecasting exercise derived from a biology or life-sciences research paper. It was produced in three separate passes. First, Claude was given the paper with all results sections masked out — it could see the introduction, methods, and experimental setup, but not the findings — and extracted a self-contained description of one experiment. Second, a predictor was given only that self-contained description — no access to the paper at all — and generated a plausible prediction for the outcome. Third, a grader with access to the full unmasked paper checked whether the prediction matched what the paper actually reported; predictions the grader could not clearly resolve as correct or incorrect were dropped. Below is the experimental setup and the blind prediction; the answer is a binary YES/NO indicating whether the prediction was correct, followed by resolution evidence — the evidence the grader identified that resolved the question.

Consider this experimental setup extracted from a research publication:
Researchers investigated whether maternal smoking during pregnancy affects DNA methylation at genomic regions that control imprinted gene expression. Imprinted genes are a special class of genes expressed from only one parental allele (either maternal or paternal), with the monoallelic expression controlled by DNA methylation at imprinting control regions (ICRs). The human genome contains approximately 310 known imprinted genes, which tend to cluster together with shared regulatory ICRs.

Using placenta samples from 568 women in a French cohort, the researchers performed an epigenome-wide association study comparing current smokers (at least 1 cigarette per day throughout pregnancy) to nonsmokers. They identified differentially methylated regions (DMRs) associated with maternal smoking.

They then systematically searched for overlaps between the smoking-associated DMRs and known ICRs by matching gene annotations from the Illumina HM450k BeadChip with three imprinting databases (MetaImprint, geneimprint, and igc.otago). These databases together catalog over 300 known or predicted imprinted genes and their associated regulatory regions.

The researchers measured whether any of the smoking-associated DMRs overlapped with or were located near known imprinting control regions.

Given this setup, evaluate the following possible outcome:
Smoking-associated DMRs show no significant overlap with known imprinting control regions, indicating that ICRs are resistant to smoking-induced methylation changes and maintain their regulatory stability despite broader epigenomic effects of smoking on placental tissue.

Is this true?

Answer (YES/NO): NO